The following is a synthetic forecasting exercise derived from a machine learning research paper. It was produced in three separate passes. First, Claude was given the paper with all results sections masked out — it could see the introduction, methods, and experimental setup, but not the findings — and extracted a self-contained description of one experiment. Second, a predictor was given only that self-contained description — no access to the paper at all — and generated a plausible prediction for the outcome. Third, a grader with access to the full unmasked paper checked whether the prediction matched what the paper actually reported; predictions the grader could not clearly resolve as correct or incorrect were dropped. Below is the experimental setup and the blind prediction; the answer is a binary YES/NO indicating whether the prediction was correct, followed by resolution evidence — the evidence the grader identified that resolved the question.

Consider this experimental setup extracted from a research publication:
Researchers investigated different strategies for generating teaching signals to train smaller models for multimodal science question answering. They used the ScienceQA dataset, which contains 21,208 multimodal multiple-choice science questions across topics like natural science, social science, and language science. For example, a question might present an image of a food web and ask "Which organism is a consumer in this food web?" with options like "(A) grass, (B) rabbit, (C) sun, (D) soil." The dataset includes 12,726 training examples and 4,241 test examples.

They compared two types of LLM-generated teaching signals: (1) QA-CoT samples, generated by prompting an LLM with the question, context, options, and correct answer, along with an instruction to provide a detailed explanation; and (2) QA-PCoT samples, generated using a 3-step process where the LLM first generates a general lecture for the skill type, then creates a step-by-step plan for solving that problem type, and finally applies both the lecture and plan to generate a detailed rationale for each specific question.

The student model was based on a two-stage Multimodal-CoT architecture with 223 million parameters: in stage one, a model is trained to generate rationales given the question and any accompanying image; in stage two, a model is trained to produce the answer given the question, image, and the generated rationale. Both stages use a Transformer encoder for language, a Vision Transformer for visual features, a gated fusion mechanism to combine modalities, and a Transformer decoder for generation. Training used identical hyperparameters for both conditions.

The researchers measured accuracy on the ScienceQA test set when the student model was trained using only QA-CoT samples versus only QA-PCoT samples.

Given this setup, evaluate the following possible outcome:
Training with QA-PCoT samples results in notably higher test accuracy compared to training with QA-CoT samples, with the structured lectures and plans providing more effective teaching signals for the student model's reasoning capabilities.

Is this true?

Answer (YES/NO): YES